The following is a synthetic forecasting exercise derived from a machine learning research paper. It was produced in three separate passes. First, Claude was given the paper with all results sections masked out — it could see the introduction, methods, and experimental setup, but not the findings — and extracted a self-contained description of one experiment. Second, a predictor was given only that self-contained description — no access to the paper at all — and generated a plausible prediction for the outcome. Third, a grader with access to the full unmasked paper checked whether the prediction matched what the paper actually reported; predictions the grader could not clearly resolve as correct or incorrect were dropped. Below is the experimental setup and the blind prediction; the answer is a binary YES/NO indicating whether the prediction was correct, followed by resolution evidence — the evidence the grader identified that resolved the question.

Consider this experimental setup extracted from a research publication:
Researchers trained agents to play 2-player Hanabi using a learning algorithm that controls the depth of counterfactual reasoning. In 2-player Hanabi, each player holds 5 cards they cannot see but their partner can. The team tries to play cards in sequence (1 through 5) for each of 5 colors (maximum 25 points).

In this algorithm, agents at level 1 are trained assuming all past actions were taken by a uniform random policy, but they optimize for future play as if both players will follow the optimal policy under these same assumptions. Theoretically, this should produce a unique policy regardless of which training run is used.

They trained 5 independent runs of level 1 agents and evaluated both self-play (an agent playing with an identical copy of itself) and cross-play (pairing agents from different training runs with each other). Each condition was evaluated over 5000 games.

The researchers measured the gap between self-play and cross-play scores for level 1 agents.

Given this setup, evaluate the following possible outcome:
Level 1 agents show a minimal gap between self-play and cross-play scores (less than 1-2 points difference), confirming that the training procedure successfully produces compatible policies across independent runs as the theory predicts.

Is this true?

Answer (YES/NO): YES